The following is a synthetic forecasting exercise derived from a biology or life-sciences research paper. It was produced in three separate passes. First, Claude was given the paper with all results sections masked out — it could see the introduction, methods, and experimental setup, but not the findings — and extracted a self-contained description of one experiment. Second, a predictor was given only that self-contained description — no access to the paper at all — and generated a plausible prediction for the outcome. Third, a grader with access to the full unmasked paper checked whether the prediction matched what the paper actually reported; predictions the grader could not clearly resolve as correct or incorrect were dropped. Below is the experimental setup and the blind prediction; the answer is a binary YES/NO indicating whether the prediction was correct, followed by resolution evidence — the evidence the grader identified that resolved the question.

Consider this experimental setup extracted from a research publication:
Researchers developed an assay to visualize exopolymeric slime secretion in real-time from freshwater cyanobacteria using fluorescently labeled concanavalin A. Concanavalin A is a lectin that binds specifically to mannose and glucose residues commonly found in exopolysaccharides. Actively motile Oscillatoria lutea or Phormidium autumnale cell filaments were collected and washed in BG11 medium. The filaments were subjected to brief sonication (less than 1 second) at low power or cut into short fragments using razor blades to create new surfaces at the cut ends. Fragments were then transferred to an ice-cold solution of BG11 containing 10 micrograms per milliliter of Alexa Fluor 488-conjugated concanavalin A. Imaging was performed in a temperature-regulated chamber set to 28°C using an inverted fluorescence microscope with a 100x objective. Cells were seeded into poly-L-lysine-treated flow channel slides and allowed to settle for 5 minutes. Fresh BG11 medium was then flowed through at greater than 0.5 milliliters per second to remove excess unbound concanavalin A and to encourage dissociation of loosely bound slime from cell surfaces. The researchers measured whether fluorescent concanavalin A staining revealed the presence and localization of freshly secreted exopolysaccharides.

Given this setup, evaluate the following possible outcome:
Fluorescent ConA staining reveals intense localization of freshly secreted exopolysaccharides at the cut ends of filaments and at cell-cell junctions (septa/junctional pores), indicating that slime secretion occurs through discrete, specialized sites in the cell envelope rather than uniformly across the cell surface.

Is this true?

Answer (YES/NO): NO